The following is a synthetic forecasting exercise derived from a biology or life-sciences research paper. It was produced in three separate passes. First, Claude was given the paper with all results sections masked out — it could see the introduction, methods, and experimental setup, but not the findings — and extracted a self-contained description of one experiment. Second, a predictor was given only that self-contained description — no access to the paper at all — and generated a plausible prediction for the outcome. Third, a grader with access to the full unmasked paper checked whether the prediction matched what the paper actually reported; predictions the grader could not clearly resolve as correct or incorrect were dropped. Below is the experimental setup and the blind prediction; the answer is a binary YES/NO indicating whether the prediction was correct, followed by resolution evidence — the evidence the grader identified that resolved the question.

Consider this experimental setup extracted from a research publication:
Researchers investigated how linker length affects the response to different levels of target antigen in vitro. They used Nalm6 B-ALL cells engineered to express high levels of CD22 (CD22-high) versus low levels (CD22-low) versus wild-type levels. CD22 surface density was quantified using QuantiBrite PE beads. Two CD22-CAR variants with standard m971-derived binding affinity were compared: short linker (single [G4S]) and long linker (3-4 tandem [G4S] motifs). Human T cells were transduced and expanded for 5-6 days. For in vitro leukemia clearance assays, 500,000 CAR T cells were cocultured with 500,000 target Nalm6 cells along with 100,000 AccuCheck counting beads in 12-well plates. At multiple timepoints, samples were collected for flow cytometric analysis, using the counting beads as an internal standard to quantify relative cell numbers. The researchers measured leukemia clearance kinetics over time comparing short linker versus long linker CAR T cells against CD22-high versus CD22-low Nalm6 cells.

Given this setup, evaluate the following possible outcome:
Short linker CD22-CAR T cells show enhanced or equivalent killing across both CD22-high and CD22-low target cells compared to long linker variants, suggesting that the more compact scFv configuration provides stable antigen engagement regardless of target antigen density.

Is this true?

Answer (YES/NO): YES